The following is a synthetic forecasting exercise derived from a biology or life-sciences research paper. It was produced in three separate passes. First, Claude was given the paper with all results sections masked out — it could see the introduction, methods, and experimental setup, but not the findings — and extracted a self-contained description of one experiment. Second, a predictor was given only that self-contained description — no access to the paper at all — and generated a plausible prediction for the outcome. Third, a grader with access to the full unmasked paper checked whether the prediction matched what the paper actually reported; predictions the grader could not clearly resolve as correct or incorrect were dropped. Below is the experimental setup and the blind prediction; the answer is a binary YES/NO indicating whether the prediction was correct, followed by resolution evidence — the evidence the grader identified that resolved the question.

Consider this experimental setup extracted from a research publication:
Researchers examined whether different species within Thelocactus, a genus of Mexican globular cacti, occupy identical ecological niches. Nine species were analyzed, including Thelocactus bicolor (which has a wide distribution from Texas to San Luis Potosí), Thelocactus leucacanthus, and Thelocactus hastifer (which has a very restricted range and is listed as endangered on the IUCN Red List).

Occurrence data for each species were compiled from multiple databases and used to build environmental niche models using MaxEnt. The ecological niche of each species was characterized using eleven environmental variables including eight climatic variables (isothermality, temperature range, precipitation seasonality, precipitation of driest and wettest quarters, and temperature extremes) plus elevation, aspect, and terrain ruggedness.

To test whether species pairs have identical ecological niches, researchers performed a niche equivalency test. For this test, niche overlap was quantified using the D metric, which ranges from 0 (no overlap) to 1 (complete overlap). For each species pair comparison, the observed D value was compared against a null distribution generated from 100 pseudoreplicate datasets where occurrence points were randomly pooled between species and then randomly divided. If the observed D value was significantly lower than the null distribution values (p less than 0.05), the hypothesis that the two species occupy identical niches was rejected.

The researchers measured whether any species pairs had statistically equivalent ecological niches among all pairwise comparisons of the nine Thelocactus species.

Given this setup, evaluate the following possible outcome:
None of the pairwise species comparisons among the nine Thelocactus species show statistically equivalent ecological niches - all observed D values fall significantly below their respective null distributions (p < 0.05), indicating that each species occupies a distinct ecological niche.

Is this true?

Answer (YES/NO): NO